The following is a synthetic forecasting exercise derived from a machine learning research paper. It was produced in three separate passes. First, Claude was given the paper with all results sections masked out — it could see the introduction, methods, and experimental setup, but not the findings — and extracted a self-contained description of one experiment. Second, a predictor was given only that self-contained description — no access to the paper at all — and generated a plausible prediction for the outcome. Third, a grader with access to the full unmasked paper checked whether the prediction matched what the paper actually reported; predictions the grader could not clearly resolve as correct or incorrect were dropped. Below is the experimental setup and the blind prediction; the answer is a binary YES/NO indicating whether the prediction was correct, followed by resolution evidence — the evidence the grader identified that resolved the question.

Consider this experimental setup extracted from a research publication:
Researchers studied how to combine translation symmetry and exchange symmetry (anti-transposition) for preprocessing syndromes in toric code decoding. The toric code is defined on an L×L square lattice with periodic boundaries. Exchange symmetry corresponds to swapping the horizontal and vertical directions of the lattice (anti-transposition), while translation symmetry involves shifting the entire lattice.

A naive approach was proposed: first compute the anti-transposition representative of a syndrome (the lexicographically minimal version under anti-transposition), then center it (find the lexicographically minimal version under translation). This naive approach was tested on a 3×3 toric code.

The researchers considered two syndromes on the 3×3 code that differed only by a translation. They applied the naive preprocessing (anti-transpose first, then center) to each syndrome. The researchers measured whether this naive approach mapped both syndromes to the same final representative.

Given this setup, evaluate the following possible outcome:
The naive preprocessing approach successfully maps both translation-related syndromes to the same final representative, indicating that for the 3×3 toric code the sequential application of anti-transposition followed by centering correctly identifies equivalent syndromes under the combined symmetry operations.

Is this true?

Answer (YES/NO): NO